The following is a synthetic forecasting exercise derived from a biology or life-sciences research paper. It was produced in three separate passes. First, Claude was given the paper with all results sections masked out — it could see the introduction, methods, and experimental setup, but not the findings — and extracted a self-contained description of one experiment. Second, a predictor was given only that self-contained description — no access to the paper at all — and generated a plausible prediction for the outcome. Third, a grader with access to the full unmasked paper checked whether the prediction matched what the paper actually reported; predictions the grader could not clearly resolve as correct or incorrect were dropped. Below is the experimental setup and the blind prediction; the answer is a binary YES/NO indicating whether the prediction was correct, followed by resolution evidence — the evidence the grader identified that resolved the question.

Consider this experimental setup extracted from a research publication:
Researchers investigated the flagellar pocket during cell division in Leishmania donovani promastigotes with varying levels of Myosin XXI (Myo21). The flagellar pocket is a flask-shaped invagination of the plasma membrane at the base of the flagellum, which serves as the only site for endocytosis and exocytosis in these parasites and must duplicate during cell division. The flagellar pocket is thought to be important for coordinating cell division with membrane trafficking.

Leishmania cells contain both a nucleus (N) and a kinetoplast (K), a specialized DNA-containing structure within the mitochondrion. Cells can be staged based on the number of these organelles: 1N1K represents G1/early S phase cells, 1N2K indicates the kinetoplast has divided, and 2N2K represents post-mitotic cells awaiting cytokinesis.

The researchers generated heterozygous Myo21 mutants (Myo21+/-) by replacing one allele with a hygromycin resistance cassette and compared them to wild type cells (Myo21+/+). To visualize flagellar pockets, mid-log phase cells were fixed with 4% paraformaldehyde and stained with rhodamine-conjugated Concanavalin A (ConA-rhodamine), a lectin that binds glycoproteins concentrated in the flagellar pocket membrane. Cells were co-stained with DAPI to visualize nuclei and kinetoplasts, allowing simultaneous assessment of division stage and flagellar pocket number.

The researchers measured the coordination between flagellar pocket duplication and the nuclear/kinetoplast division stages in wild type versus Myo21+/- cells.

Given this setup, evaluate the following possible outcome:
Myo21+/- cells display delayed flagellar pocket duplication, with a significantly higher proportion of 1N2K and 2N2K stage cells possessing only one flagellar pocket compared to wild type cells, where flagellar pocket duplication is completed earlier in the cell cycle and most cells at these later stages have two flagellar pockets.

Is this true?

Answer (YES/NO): YES